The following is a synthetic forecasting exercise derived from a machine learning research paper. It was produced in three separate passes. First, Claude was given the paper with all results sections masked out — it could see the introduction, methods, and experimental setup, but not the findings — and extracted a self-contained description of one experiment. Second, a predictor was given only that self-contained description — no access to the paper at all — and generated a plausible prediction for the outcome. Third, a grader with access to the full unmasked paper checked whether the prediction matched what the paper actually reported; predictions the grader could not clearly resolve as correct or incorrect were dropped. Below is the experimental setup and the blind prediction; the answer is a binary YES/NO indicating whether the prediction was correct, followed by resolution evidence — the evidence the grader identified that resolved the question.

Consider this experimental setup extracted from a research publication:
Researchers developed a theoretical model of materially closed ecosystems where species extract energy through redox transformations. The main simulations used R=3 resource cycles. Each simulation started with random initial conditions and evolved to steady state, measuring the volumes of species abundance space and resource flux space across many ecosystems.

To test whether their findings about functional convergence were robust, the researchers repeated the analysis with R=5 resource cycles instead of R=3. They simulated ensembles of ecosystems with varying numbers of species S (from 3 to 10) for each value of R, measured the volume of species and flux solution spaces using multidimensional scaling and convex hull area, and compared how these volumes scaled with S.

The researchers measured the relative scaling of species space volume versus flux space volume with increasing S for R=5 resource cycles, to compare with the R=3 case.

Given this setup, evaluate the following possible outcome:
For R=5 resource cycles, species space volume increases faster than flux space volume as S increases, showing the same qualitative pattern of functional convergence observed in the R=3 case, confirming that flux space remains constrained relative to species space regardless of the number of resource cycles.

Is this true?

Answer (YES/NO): YES